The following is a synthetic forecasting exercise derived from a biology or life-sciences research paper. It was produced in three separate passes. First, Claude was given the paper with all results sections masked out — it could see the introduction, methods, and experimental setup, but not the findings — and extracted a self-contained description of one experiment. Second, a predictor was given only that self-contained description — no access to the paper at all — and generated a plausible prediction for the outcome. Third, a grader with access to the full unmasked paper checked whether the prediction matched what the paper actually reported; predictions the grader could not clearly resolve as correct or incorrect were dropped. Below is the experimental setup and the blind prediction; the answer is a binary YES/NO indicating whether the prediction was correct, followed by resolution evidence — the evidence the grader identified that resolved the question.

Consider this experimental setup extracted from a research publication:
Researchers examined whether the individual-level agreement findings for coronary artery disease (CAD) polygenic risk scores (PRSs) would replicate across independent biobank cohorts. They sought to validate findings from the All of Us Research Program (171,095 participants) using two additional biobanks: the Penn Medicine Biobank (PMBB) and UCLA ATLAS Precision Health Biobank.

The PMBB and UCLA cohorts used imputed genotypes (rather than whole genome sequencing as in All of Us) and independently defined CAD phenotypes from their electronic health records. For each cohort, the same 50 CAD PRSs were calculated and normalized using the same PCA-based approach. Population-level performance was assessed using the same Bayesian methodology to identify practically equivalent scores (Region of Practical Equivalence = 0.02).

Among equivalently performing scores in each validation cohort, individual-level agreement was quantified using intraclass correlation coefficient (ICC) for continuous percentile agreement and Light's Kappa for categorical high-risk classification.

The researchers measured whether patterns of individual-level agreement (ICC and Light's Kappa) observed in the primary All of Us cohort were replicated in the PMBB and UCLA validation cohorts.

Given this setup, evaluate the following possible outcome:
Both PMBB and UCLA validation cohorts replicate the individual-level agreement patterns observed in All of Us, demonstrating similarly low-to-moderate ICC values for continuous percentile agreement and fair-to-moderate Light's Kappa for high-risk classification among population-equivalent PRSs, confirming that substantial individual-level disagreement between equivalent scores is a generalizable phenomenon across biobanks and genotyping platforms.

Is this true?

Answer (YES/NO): YES